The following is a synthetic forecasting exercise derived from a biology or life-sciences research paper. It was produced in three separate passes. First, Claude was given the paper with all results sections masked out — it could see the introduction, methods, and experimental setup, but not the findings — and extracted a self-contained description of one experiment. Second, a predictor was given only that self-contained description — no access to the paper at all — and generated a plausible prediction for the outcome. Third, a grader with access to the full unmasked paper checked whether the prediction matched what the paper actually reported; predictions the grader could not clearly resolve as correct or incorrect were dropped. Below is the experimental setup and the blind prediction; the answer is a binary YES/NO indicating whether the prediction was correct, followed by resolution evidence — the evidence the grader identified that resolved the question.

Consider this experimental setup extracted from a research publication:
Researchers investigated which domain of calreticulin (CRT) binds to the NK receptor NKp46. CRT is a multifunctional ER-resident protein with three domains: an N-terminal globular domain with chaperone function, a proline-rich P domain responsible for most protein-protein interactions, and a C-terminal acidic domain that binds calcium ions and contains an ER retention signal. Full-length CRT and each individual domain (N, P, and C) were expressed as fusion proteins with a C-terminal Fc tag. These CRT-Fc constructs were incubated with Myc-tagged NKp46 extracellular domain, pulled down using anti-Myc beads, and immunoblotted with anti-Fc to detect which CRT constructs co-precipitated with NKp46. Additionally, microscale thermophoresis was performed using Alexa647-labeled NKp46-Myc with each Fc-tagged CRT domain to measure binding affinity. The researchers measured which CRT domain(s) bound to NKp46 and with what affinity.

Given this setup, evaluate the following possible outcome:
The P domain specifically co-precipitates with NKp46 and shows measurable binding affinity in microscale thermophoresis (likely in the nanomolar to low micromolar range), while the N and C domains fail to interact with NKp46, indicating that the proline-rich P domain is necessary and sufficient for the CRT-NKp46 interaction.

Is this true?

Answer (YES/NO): NO